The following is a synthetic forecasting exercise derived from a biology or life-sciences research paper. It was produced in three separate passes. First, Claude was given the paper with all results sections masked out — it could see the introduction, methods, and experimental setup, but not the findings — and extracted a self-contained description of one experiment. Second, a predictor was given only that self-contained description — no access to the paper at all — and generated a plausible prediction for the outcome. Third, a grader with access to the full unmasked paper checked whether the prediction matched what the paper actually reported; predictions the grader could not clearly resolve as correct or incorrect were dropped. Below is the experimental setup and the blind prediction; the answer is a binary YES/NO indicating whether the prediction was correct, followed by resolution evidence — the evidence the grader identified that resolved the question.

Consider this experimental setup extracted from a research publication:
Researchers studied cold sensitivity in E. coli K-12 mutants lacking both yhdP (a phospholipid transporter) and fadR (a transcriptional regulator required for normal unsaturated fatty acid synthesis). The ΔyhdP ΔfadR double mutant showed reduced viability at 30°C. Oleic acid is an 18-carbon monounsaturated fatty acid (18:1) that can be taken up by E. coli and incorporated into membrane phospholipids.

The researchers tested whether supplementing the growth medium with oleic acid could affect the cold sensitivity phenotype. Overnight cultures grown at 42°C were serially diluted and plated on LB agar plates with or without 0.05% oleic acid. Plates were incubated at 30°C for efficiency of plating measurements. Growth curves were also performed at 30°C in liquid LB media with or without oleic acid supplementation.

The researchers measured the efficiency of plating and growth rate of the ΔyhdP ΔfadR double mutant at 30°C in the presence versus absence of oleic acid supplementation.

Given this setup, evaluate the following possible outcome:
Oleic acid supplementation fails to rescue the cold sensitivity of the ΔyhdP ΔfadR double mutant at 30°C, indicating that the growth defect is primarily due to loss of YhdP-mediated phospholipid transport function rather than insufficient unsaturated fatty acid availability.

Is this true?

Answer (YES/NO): NO